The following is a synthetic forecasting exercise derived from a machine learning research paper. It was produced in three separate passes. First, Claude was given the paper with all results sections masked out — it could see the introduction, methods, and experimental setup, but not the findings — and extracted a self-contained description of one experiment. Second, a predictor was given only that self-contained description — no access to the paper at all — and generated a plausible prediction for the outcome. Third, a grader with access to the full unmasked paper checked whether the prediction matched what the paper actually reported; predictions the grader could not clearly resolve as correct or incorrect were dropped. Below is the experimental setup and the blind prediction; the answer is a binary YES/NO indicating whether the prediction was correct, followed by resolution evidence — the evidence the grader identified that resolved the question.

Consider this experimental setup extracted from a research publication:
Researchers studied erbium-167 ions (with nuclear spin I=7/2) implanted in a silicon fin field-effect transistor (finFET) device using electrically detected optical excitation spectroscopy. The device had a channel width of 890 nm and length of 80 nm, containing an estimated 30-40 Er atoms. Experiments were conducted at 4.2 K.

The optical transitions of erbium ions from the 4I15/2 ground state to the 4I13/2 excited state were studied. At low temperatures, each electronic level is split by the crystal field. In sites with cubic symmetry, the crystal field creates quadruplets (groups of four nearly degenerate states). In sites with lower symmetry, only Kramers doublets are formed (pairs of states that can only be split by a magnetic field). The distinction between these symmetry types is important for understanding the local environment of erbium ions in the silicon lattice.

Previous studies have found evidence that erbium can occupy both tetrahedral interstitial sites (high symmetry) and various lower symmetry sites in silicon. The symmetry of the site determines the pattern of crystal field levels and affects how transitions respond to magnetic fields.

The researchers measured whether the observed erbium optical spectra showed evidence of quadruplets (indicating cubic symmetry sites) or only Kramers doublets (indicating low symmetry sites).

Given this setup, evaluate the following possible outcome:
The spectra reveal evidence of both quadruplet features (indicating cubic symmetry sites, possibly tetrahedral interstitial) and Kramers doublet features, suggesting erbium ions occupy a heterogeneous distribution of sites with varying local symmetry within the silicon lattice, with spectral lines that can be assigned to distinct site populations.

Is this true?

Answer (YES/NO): NO